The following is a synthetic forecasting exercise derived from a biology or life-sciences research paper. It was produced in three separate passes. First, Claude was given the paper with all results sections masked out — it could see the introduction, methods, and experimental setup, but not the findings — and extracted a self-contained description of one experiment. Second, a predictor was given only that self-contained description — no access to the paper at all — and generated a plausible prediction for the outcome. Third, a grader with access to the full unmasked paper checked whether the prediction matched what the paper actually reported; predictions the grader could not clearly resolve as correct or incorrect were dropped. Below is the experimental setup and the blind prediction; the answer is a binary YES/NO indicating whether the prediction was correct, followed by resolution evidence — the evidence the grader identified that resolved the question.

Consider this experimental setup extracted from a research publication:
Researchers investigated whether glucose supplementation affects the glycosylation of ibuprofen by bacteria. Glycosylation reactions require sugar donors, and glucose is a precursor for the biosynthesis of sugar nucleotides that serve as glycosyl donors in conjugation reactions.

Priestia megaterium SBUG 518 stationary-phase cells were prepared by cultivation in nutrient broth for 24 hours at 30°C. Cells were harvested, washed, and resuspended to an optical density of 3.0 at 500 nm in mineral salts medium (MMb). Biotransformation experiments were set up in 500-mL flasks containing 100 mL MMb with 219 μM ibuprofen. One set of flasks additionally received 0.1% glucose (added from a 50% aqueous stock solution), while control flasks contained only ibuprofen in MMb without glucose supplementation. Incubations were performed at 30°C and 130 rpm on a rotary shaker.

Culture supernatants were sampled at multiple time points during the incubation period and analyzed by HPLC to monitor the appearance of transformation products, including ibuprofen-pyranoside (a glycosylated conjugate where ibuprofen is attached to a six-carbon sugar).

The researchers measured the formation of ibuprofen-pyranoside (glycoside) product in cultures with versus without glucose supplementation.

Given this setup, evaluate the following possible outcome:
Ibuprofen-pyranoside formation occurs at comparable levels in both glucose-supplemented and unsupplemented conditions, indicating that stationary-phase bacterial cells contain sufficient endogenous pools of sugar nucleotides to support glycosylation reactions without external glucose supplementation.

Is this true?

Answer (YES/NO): NO